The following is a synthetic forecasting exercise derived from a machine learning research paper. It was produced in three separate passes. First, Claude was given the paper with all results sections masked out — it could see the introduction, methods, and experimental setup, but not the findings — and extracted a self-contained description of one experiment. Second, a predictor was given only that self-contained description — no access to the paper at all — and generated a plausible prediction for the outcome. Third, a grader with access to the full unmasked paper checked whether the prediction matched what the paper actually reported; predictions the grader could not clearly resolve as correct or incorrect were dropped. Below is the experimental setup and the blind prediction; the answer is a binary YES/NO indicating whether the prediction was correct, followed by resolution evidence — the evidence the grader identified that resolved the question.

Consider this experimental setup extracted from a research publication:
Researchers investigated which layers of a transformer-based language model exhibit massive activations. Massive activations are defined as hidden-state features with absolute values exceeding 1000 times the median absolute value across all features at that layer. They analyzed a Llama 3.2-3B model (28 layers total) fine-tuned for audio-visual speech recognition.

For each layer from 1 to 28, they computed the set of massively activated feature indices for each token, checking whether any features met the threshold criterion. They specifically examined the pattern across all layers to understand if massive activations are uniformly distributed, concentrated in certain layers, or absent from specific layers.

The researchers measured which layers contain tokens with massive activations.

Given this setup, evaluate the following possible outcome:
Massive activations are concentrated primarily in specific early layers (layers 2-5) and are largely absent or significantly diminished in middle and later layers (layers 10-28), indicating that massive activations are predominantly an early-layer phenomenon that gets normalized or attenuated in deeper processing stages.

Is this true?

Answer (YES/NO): NO